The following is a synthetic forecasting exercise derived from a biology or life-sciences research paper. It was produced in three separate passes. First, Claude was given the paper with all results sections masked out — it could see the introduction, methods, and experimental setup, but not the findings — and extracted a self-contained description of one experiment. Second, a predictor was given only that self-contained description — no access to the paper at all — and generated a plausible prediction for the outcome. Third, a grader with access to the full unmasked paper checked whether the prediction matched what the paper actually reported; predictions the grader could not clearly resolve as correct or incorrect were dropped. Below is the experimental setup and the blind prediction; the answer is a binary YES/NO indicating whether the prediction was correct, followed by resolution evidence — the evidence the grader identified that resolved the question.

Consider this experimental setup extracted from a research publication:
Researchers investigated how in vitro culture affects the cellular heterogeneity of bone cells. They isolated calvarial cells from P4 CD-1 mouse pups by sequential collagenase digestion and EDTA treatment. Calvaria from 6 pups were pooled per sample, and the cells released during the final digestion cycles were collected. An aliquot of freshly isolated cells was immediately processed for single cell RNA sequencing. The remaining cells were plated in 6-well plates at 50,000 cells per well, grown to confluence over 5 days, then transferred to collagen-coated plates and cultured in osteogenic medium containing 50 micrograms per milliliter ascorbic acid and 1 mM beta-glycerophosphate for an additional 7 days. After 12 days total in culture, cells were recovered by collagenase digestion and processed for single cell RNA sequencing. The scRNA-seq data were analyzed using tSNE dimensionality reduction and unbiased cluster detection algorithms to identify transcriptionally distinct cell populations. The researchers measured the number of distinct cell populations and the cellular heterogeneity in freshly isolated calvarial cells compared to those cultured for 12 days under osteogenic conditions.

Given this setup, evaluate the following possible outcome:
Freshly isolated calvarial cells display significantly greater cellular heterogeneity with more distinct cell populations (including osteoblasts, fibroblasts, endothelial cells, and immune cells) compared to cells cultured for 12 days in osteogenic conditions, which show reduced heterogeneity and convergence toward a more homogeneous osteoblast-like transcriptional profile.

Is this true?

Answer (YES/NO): NO